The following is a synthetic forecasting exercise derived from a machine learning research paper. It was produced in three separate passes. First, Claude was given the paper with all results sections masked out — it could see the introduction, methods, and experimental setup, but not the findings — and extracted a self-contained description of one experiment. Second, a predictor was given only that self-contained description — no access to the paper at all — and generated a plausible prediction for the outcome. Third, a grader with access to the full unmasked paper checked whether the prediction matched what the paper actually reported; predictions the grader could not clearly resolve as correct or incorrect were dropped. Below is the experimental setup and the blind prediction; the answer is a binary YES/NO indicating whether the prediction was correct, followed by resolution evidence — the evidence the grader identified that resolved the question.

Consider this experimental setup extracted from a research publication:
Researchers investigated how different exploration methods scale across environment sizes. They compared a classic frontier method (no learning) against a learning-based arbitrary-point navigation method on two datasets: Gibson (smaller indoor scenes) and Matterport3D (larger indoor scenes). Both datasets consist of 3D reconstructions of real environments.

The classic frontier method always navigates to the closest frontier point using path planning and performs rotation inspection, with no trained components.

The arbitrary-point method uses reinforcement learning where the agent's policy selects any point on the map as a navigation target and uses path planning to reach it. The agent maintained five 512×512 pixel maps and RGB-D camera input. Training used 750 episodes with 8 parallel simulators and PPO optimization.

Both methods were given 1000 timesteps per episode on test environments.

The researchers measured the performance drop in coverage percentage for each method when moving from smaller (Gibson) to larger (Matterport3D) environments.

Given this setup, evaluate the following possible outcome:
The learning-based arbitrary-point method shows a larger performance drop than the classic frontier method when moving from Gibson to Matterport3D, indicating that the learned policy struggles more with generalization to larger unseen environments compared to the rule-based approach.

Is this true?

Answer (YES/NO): NO